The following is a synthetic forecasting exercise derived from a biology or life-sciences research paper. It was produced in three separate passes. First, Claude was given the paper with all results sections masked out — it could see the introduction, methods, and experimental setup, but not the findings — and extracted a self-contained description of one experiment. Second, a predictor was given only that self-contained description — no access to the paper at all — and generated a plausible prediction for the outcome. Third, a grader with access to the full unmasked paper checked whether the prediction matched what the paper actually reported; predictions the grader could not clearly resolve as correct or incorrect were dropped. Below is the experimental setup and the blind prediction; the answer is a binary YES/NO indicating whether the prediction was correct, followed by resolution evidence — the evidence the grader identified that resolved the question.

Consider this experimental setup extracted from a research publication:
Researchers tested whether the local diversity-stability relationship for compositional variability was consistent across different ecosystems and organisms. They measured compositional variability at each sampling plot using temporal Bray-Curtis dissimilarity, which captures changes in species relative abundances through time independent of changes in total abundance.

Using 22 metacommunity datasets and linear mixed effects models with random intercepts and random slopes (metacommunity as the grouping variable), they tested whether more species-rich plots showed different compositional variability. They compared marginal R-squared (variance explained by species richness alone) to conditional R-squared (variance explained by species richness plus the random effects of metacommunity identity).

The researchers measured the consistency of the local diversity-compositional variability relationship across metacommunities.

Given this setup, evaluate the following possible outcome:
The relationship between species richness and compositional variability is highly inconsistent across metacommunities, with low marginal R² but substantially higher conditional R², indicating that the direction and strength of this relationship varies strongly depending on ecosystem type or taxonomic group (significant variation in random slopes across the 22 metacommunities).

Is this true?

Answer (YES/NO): YES